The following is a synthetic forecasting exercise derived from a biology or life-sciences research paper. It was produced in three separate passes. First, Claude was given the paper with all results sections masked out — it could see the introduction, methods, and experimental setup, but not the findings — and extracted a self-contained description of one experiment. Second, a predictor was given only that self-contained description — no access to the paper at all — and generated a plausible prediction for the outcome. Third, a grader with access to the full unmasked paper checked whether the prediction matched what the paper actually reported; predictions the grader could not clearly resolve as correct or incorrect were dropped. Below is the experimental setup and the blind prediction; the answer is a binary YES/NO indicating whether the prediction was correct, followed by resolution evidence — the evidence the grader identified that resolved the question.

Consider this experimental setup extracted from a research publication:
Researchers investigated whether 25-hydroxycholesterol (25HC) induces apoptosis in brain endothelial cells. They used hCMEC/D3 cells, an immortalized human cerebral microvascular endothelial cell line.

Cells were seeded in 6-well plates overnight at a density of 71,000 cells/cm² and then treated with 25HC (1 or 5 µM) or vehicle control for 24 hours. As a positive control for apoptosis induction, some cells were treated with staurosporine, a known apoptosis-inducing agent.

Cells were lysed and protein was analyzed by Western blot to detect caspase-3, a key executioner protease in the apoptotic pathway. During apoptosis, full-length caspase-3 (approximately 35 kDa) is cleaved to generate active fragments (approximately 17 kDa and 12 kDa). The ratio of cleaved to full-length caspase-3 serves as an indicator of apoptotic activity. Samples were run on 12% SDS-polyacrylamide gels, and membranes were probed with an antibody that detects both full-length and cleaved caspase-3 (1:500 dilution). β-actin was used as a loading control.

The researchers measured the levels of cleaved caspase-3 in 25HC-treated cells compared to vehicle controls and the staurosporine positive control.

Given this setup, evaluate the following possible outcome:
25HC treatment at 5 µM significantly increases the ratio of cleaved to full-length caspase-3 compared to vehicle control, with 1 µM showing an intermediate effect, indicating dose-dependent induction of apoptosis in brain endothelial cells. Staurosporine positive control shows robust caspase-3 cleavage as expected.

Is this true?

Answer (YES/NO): NO